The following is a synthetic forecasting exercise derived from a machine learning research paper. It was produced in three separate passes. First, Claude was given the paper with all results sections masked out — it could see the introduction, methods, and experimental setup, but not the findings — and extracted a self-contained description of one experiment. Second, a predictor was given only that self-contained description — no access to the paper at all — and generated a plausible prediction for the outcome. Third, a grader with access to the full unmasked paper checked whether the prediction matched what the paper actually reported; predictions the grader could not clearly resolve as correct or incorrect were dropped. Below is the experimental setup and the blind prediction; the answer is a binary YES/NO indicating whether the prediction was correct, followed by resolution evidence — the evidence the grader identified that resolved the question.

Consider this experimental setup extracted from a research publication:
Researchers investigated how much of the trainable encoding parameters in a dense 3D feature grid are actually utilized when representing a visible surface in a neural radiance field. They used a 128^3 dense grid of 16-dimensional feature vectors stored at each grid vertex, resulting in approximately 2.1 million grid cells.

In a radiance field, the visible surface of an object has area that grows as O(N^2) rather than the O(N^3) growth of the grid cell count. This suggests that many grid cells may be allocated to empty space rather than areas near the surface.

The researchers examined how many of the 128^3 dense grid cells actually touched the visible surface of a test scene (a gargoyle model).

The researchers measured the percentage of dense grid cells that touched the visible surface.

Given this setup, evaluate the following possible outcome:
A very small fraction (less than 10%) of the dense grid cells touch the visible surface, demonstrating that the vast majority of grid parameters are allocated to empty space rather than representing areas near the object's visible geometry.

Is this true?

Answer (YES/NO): YES